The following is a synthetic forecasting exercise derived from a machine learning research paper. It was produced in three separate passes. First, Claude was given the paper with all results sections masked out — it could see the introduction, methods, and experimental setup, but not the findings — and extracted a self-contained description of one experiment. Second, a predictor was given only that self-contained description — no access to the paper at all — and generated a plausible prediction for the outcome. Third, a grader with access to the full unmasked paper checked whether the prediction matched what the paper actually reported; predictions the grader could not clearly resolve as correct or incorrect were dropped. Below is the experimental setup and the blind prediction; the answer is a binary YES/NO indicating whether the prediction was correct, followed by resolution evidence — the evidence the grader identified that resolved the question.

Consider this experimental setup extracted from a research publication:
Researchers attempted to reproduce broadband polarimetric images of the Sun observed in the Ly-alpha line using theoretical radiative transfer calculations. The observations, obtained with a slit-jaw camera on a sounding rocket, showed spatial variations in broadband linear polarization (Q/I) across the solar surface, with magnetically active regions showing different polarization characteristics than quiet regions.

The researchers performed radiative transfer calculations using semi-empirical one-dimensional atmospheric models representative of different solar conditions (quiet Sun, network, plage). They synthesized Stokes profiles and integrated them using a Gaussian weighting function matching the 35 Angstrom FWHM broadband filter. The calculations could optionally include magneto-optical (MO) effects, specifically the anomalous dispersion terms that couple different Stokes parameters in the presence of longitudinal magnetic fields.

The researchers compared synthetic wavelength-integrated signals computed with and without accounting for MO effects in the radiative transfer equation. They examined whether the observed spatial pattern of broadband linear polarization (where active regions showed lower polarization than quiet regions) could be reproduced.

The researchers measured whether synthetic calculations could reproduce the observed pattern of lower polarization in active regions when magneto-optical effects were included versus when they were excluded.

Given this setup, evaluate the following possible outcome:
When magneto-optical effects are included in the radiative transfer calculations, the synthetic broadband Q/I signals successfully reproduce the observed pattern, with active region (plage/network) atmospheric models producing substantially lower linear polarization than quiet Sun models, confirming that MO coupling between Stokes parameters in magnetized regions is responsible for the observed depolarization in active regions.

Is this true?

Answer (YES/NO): YES